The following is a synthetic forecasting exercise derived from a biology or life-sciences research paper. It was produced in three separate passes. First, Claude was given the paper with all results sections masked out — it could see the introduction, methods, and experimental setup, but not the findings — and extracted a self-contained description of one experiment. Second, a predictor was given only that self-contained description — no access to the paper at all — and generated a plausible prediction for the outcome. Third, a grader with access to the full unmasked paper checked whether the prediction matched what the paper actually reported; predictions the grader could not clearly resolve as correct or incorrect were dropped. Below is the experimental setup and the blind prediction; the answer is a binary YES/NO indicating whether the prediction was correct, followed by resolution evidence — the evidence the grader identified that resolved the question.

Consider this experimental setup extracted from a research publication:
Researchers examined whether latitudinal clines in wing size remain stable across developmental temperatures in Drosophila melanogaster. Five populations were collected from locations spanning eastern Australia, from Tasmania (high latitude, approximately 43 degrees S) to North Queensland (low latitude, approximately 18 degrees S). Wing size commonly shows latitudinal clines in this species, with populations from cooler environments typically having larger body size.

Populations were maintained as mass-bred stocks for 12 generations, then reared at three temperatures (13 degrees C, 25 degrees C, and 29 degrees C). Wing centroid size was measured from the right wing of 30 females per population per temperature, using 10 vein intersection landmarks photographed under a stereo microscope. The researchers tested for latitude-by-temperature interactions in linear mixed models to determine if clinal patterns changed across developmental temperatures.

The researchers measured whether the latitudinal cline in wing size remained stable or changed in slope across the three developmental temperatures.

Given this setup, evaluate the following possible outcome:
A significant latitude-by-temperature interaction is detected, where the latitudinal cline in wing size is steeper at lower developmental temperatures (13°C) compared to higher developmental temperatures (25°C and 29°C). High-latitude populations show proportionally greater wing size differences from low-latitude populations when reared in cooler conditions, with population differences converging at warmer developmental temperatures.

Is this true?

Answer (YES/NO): YES